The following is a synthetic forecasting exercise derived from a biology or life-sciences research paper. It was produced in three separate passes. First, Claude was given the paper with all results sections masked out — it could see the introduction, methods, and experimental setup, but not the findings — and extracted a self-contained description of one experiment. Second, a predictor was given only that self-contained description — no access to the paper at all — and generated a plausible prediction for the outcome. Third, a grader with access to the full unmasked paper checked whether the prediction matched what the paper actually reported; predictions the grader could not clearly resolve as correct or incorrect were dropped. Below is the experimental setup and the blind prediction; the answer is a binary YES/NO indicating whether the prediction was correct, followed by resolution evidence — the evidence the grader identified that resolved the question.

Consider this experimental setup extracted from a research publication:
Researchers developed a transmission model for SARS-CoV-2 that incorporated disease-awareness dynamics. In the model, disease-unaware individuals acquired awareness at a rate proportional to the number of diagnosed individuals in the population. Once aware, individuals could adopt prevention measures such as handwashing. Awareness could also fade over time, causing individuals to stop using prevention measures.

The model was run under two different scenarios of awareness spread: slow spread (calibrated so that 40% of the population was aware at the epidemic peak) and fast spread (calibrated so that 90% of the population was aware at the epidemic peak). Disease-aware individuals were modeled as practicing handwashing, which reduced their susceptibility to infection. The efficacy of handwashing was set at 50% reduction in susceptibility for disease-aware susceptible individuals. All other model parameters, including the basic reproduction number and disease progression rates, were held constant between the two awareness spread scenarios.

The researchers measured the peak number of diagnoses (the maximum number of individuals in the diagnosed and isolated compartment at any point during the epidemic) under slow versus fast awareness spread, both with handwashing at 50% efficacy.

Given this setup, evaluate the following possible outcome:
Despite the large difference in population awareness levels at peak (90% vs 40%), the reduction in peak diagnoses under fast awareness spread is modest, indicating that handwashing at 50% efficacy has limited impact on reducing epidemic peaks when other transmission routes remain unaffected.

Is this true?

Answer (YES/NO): NO